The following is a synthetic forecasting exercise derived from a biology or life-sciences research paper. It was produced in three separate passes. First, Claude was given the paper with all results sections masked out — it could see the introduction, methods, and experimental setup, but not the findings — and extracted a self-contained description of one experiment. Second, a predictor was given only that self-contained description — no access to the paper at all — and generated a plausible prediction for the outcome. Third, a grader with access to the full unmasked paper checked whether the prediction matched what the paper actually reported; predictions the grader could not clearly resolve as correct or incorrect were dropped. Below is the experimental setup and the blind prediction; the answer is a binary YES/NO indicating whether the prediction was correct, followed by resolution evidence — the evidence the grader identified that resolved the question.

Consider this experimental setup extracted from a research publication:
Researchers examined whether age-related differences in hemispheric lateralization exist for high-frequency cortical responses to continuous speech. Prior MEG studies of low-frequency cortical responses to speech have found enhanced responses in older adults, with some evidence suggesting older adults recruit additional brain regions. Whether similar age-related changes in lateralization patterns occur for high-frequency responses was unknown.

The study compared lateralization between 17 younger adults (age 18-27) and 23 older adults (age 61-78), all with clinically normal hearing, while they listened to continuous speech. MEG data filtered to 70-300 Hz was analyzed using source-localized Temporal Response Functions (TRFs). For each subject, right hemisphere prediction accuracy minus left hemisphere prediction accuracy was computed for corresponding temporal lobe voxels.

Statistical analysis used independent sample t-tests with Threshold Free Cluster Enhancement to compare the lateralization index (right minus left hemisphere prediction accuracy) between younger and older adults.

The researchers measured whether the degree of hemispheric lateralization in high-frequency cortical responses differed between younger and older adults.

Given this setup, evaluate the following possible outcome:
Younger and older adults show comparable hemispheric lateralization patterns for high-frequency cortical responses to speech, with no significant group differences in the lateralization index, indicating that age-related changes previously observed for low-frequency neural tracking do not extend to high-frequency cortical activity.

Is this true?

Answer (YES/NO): YES